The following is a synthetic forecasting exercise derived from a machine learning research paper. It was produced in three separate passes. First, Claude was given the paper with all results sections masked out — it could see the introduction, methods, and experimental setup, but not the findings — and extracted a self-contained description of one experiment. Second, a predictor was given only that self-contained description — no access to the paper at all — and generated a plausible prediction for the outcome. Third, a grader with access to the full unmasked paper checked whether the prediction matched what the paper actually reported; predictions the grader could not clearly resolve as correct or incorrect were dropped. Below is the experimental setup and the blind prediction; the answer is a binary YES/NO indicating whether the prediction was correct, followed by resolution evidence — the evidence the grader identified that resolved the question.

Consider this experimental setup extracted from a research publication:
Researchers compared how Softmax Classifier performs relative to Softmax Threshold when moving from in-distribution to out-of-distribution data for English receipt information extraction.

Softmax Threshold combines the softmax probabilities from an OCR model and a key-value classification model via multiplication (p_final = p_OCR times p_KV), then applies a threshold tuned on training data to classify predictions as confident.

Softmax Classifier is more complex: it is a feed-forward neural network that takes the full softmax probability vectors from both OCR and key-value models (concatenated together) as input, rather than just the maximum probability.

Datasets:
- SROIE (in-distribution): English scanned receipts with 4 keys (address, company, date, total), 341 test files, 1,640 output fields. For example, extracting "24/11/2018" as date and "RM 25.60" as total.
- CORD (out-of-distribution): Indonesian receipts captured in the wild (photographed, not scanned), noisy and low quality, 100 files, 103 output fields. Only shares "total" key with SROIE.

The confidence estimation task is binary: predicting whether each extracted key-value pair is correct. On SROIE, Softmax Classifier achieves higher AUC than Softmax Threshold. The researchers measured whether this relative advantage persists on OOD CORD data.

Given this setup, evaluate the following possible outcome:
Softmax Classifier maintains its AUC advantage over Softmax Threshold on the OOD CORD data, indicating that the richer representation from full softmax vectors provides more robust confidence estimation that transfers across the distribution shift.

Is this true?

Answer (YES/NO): NO